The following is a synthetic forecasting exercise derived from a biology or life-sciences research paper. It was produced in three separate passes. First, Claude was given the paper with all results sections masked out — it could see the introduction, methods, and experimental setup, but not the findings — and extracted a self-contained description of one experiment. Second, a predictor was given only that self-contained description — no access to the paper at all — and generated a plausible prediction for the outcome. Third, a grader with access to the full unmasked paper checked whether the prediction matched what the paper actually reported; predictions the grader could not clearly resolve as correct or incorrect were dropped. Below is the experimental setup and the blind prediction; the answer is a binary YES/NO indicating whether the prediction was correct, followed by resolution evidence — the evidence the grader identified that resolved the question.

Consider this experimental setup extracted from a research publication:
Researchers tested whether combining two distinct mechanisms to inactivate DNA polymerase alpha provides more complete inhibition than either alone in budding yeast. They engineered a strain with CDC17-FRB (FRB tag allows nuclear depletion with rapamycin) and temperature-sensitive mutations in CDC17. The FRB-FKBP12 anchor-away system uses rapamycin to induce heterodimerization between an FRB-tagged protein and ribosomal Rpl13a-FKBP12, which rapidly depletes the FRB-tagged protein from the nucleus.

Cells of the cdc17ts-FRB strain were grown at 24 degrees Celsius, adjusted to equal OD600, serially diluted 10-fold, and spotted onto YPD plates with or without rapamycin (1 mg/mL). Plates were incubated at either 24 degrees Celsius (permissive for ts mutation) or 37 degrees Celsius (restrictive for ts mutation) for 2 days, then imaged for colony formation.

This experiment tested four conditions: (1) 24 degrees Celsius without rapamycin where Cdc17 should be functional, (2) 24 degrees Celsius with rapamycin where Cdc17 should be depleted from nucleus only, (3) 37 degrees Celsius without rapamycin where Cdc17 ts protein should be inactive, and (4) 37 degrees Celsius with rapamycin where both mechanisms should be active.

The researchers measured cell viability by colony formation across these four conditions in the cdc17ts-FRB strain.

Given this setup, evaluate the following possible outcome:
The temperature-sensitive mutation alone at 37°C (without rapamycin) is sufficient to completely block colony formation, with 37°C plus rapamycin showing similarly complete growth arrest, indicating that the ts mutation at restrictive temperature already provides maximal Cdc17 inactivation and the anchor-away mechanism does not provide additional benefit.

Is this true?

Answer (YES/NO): NO